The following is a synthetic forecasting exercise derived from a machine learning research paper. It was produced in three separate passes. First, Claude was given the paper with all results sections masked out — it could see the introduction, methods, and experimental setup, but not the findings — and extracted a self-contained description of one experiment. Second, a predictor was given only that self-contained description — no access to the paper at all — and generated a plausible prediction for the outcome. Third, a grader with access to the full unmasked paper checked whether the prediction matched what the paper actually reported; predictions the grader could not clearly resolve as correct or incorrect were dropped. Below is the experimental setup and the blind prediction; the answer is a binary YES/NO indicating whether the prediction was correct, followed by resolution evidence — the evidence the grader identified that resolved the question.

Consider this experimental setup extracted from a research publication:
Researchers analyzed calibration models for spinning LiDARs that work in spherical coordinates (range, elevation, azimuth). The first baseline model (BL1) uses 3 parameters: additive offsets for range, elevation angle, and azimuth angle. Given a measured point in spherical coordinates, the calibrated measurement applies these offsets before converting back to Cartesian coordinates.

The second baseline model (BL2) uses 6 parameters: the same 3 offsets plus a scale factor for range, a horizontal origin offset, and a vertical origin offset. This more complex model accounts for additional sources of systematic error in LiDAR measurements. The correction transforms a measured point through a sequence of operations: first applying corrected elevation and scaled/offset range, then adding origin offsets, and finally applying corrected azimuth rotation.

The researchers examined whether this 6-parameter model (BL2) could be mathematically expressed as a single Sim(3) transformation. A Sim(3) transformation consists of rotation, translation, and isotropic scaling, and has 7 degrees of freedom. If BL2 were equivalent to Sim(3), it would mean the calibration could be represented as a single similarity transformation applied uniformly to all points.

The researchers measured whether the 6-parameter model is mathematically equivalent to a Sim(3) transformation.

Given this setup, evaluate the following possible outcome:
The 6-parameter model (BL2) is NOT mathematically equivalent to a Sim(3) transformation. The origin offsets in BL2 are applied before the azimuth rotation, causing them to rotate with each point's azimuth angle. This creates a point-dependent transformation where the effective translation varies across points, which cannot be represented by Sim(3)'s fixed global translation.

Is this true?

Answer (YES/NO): YES